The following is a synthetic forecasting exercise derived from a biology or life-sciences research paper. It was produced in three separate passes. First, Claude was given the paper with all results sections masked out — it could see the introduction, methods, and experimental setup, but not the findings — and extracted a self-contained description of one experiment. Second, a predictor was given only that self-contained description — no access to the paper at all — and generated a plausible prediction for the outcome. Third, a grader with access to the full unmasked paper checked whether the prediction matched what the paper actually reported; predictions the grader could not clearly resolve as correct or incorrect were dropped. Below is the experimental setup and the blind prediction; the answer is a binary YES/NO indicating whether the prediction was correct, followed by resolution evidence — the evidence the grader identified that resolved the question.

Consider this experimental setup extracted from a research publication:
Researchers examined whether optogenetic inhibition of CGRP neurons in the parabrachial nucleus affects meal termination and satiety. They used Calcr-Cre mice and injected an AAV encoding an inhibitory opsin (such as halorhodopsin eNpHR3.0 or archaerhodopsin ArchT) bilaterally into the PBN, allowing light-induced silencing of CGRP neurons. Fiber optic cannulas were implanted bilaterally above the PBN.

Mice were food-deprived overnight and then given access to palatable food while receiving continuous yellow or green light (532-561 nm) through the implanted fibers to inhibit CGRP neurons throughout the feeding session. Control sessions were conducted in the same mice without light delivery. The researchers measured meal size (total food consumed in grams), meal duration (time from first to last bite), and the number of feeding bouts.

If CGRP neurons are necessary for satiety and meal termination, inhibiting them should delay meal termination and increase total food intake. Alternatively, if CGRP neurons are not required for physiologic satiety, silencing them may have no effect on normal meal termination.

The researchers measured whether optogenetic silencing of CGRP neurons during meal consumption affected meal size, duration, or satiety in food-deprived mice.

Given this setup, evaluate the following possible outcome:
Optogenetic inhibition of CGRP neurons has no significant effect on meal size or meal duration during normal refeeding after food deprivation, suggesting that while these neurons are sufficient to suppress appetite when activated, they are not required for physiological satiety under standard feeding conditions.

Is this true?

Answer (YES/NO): YES